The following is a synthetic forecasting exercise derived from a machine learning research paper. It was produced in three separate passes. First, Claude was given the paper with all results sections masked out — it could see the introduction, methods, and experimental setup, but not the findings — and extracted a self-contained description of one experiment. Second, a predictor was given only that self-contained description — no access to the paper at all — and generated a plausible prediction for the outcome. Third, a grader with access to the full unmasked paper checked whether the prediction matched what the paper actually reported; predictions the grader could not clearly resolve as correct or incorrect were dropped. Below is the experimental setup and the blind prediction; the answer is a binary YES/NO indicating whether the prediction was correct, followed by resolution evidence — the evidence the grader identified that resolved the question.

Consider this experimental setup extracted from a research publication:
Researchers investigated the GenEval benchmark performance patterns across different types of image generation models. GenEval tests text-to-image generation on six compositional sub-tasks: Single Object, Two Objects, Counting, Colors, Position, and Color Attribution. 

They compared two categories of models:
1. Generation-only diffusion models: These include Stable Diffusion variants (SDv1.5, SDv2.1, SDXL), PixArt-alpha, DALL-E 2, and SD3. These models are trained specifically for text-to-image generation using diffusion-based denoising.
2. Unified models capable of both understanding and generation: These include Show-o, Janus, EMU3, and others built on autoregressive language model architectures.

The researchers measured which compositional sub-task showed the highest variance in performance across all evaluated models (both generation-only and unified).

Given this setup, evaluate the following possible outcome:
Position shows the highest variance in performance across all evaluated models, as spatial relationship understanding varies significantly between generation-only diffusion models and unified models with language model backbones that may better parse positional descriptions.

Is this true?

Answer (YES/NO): NO